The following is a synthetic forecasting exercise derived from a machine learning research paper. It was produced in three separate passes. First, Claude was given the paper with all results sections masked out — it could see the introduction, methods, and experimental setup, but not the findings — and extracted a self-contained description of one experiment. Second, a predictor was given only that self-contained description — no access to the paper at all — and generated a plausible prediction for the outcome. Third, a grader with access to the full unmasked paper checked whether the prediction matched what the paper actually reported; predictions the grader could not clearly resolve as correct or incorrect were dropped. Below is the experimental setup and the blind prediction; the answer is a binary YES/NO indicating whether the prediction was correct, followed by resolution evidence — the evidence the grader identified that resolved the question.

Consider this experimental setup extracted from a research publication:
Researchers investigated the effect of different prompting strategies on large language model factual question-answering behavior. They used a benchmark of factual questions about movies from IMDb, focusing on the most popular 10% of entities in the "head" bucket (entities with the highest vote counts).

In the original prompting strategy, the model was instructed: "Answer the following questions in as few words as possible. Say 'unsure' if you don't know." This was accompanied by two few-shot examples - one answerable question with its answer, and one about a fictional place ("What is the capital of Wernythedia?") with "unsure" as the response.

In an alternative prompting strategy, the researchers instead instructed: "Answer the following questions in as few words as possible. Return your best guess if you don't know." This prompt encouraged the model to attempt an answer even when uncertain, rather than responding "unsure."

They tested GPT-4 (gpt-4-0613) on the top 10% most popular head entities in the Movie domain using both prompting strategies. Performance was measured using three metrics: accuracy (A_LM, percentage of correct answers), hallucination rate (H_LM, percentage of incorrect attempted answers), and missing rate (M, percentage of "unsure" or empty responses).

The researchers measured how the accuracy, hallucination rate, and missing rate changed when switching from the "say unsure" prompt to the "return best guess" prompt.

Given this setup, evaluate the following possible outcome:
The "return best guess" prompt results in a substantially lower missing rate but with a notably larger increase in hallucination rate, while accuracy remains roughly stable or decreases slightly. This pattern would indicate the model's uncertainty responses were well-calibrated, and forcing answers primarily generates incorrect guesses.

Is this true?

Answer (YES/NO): NO